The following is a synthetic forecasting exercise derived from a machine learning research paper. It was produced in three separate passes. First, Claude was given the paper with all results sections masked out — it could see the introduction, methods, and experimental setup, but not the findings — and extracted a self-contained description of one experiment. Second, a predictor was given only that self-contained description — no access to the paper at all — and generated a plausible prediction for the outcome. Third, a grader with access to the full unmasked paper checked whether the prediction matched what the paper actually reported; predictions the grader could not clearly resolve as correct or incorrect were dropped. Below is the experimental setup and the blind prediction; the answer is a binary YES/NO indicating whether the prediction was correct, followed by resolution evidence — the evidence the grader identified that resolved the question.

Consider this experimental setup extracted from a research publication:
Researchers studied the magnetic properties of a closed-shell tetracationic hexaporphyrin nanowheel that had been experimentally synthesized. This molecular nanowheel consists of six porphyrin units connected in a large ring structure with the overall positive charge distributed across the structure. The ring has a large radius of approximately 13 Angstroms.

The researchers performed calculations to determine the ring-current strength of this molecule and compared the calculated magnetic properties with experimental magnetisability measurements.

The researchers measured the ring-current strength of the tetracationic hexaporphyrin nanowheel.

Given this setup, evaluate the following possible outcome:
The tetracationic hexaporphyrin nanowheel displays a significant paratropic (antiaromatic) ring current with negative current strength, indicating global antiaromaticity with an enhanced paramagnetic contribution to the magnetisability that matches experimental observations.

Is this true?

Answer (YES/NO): YES